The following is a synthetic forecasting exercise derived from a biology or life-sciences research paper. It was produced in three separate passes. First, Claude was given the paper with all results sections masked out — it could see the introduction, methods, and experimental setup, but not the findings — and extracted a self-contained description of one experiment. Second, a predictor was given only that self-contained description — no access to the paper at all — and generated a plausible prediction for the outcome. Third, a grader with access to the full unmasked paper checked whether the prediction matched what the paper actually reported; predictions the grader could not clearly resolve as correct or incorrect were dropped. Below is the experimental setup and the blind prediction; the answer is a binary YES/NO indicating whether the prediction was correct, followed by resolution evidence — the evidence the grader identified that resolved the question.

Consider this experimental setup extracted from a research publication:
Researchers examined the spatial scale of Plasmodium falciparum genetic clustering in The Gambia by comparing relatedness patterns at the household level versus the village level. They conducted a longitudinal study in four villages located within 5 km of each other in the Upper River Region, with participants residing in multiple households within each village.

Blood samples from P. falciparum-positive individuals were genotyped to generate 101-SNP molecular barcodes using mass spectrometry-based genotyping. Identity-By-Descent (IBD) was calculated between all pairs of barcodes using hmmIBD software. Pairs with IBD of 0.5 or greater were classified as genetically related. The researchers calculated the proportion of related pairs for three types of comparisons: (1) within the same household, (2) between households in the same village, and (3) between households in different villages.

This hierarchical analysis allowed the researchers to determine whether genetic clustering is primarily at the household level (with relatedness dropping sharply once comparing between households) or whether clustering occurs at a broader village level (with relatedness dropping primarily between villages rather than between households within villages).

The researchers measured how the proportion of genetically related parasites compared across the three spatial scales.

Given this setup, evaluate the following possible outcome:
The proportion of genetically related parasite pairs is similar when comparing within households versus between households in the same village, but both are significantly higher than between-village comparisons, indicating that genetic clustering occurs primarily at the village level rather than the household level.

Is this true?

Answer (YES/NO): NO